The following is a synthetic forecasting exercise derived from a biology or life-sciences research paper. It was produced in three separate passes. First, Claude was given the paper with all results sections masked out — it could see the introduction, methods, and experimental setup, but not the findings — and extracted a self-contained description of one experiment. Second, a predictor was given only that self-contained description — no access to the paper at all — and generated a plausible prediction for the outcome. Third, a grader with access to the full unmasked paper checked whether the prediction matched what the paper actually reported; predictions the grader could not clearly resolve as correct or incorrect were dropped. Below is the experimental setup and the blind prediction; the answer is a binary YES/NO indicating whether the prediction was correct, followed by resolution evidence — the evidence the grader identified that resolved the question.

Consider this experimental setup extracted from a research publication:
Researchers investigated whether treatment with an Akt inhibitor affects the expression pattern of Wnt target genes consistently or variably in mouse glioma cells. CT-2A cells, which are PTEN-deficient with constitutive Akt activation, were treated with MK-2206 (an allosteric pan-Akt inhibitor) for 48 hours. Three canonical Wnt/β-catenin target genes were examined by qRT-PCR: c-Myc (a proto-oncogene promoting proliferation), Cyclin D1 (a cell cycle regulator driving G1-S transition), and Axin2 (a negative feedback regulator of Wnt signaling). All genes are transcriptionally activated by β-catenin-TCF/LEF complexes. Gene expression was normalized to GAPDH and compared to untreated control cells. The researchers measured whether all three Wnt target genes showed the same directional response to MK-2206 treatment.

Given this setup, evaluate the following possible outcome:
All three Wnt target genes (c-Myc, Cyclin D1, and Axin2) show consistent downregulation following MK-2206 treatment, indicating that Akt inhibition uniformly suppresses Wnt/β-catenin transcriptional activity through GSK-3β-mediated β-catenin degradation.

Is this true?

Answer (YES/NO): YES